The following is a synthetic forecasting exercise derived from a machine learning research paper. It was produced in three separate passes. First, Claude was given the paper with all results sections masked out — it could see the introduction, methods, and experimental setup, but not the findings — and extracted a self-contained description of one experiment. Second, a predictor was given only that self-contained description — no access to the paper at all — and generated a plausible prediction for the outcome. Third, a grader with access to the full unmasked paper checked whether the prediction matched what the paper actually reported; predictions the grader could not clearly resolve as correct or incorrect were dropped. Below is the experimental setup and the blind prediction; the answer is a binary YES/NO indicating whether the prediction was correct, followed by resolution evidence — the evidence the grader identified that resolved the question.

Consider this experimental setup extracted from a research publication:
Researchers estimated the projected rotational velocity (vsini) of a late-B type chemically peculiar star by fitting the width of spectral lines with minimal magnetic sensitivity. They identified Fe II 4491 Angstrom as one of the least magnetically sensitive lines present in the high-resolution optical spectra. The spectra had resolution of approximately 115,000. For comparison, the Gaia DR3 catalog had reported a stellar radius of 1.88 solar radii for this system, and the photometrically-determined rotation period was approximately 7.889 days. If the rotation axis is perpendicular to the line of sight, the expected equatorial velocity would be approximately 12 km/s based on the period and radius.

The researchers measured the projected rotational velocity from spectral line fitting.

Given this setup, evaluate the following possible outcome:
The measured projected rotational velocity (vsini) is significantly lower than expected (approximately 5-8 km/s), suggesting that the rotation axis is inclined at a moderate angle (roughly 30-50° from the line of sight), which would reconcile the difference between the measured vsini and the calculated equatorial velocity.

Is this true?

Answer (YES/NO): NO